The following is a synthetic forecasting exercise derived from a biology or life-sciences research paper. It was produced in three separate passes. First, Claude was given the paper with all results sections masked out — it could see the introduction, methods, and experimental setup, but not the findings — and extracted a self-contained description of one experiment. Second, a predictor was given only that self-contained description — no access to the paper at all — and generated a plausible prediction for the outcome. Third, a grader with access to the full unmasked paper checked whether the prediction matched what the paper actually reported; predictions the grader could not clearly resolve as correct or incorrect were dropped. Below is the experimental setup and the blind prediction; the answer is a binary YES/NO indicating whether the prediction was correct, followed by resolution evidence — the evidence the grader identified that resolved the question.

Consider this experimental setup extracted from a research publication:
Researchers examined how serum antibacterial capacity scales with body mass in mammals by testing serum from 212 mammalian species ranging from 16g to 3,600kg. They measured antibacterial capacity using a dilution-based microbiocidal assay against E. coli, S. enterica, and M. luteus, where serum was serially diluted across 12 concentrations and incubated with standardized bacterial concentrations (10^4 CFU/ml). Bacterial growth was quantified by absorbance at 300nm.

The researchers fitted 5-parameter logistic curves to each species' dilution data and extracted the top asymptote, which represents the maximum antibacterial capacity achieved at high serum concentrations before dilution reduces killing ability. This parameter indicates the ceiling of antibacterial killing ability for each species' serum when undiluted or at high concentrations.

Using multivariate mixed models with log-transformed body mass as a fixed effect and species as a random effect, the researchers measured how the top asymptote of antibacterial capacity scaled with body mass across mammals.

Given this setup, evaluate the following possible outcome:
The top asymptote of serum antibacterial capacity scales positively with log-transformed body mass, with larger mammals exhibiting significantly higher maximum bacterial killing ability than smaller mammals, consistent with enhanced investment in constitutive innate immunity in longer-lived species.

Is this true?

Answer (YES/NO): YES